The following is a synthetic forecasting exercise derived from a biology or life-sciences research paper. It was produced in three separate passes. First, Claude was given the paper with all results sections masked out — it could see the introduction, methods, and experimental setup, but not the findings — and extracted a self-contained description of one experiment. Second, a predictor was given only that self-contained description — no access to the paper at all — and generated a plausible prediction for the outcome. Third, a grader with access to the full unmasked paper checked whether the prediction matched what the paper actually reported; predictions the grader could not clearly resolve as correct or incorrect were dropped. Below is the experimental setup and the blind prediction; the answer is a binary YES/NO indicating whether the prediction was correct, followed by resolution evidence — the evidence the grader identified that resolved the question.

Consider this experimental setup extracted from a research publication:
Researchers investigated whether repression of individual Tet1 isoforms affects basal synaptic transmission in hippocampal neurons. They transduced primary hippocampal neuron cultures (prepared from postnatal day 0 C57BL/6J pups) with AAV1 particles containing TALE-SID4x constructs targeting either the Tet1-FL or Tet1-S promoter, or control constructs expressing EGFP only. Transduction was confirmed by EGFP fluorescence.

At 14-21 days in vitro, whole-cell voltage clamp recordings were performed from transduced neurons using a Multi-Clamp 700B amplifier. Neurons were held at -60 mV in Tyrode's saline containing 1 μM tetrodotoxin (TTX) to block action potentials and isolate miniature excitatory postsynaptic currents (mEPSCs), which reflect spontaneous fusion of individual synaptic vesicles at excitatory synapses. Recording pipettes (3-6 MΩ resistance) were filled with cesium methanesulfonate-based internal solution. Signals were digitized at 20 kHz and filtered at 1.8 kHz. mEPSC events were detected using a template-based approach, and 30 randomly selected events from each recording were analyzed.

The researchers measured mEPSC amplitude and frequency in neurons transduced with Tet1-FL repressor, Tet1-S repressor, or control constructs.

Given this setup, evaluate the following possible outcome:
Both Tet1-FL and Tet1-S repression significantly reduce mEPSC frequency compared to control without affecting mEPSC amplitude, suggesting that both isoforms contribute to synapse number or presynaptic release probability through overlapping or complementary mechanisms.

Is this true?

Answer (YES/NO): NO